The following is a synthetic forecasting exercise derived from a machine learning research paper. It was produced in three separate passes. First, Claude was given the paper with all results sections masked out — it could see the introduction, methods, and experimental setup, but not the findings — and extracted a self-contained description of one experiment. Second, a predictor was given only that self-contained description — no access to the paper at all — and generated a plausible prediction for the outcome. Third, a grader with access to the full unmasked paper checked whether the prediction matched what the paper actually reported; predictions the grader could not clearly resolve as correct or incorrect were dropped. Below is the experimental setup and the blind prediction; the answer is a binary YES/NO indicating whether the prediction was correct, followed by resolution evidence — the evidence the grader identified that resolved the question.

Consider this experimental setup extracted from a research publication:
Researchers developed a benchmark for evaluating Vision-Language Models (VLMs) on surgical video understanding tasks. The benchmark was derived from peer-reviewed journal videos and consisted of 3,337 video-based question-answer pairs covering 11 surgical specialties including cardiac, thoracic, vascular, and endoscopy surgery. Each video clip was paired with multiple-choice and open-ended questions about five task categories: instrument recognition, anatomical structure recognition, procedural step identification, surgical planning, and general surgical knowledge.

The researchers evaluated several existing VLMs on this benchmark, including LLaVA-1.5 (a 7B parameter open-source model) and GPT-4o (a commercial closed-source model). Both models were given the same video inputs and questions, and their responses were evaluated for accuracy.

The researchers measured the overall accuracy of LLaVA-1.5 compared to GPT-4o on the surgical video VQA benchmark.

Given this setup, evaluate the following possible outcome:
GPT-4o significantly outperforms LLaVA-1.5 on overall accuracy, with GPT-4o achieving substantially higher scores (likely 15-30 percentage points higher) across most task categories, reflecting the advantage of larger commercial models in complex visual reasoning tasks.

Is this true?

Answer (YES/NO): NO